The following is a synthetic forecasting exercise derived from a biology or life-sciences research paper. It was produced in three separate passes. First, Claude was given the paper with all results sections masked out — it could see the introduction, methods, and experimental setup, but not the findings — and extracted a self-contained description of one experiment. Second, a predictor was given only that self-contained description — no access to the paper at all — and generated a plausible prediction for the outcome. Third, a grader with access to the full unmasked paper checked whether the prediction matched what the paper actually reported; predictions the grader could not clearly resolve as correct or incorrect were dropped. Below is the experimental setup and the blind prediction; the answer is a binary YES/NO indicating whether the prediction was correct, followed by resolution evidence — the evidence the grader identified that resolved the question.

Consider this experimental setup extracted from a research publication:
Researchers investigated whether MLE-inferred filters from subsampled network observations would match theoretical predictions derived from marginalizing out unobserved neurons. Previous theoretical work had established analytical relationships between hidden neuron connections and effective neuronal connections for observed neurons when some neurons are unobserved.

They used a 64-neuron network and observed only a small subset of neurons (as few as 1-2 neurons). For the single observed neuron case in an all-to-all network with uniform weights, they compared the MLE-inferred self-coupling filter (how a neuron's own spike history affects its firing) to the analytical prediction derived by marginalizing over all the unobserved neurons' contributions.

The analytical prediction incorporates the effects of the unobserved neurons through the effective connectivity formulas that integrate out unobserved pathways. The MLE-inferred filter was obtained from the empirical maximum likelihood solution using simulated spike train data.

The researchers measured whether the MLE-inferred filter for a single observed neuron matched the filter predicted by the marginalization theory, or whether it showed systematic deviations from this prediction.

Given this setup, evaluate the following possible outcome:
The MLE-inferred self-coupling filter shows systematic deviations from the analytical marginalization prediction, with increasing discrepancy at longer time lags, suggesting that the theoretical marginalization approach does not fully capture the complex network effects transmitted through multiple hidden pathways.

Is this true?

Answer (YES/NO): NO